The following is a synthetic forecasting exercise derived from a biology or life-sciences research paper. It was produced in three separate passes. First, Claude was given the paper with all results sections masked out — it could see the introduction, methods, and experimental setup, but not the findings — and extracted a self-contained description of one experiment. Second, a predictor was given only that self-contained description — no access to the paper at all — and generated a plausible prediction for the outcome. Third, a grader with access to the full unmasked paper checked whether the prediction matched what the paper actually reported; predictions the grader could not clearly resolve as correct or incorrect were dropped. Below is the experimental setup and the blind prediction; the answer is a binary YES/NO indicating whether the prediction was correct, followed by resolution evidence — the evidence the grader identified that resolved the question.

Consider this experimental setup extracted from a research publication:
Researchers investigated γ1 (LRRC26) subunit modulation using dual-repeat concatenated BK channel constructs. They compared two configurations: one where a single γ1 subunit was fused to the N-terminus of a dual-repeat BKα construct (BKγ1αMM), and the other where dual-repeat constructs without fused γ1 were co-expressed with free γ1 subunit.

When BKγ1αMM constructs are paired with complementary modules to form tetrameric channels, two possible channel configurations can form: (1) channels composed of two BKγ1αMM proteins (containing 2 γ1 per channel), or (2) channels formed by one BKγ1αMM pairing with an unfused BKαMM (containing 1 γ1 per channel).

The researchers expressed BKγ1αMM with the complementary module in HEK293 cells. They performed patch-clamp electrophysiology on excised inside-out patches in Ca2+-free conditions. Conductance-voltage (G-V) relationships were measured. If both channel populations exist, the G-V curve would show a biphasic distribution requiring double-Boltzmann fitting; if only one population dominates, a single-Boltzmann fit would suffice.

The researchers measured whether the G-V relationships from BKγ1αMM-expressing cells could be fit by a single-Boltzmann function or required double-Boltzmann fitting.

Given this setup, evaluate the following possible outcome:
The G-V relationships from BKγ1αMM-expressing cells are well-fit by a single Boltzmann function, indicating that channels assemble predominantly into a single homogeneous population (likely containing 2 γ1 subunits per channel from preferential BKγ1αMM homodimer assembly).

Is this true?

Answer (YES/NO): YES